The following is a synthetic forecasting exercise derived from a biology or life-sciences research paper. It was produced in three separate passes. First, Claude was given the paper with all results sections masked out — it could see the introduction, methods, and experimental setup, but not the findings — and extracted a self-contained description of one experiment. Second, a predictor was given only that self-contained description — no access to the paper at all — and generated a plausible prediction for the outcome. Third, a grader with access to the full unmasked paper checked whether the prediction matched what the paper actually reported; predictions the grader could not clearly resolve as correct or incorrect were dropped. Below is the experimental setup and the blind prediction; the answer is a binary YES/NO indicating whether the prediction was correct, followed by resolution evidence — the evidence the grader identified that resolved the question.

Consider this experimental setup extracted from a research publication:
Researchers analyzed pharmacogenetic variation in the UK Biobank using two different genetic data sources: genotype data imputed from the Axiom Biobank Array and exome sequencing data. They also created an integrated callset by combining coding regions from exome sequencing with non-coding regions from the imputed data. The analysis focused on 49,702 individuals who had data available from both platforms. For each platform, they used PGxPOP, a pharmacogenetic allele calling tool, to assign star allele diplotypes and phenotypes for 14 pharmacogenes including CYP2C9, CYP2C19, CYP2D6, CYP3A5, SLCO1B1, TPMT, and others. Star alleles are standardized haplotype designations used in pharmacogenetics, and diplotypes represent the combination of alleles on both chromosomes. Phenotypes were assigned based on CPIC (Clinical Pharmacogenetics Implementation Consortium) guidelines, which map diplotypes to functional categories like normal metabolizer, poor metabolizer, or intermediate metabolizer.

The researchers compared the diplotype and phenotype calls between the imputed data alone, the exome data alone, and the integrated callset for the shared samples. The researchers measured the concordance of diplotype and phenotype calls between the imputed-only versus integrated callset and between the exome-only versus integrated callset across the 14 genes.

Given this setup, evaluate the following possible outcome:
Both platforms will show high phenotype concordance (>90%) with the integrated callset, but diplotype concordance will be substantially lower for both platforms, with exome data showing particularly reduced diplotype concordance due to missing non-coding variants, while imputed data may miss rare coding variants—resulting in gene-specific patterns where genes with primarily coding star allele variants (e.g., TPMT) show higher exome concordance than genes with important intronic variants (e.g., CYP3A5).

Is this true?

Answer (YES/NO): NO